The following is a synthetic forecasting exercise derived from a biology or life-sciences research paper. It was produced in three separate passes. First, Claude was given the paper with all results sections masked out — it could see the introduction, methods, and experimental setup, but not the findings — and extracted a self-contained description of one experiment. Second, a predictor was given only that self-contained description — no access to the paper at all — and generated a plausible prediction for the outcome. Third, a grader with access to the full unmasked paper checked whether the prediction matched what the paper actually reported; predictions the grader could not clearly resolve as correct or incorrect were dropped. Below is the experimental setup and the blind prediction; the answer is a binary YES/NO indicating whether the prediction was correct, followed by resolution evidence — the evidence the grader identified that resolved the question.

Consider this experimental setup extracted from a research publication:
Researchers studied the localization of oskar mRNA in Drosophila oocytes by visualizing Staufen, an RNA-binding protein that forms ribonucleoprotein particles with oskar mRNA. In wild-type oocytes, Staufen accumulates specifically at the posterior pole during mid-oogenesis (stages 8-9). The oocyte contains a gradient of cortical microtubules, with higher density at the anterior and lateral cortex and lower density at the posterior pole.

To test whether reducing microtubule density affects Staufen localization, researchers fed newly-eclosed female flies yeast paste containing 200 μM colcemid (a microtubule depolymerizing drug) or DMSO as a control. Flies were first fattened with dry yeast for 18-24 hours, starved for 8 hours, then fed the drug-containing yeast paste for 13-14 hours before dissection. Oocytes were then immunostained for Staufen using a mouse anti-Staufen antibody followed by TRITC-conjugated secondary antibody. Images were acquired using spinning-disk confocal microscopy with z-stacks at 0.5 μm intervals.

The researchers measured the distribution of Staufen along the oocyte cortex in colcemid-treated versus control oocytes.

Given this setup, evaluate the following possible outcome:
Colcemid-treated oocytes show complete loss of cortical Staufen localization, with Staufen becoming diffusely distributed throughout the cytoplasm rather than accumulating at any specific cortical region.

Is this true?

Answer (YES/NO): NO